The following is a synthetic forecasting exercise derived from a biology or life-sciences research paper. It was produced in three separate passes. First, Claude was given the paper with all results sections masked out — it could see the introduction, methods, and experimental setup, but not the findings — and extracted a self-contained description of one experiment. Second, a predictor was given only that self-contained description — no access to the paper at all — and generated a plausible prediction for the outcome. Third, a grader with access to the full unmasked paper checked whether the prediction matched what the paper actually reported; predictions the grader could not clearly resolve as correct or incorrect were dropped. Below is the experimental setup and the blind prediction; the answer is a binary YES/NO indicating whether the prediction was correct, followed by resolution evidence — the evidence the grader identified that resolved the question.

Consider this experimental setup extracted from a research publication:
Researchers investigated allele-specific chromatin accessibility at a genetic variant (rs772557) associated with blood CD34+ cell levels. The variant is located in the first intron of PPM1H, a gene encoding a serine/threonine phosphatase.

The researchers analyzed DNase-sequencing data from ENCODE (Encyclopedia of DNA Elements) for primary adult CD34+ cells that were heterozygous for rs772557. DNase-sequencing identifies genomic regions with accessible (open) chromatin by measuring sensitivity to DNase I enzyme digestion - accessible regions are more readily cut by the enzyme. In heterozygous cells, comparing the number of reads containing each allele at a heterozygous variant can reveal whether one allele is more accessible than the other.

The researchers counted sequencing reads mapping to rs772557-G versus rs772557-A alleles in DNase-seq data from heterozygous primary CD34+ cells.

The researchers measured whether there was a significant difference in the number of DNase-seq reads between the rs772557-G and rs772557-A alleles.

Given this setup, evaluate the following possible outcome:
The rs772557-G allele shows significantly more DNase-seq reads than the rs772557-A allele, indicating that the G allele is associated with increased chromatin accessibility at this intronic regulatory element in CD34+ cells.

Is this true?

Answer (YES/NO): YES